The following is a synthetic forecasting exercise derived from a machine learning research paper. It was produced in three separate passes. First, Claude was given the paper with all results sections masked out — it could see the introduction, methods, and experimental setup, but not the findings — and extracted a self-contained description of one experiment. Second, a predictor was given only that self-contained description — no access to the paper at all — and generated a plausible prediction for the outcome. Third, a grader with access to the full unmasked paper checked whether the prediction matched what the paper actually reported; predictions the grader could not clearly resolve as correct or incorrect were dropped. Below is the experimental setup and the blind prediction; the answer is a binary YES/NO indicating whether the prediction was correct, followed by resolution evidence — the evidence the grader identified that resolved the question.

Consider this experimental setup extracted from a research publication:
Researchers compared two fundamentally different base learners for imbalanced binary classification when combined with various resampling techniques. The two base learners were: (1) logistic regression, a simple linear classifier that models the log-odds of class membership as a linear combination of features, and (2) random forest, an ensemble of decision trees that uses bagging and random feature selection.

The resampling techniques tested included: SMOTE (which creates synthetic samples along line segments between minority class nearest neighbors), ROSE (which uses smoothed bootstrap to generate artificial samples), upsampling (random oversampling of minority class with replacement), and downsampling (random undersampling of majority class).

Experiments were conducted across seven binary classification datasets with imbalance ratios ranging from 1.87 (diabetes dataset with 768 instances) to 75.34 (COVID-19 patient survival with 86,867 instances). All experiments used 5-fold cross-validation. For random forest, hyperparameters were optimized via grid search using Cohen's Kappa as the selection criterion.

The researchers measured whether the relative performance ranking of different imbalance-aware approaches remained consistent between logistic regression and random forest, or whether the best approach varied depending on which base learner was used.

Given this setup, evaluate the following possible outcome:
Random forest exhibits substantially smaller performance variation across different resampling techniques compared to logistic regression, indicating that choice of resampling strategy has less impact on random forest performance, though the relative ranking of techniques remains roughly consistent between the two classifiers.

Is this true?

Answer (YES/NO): NO